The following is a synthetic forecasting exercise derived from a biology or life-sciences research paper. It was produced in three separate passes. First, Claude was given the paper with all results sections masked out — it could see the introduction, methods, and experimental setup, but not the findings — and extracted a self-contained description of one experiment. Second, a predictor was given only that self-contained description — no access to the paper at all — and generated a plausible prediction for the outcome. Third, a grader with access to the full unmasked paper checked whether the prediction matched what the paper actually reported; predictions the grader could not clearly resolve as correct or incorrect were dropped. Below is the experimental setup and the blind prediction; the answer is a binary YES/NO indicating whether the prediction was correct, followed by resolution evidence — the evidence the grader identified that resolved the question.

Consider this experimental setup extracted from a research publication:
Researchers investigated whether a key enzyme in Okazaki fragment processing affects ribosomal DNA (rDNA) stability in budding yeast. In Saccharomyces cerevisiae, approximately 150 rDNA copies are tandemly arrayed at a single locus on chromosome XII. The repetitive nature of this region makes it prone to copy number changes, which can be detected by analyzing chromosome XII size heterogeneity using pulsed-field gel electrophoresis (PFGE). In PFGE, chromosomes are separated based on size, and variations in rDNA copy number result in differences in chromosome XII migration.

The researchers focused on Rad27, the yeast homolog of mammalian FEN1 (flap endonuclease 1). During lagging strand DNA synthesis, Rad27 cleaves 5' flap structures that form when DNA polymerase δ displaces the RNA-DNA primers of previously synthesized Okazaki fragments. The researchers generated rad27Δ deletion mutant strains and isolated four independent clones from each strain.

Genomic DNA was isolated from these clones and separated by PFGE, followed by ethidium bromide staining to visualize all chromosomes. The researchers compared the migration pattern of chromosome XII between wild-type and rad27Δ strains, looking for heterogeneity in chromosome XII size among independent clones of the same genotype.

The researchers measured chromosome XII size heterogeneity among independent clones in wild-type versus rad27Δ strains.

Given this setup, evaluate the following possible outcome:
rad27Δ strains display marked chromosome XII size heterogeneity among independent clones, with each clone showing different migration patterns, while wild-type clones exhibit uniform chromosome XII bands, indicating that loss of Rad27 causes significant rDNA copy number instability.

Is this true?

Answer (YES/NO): YES